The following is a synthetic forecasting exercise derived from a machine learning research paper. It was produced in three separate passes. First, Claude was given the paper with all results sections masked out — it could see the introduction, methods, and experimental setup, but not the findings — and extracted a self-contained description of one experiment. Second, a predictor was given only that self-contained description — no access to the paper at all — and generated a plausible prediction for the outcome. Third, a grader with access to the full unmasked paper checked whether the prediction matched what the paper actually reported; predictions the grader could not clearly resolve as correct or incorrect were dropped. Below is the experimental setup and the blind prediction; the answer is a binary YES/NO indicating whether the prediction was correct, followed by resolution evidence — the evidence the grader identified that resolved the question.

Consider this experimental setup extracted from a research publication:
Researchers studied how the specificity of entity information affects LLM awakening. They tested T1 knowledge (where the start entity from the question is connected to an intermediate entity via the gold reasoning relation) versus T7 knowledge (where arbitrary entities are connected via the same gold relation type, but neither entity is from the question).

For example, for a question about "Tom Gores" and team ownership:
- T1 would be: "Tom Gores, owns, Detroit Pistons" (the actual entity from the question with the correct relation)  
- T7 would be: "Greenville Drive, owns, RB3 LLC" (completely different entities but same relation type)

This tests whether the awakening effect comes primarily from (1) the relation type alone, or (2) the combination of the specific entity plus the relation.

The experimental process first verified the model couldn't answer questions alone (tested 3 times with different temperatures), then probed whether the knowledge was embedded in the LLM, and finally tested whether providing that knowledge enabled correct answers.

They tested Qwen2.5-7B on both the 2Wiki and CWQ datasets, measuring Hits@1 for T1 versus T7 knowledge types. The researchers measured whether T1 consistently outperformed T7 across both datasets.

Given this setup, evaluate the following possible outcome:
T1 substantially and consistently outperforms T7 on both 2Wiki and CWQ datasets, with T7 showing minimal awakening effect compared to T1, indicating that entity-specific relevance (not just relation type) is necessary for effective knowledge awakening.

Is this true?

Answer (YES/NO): NO